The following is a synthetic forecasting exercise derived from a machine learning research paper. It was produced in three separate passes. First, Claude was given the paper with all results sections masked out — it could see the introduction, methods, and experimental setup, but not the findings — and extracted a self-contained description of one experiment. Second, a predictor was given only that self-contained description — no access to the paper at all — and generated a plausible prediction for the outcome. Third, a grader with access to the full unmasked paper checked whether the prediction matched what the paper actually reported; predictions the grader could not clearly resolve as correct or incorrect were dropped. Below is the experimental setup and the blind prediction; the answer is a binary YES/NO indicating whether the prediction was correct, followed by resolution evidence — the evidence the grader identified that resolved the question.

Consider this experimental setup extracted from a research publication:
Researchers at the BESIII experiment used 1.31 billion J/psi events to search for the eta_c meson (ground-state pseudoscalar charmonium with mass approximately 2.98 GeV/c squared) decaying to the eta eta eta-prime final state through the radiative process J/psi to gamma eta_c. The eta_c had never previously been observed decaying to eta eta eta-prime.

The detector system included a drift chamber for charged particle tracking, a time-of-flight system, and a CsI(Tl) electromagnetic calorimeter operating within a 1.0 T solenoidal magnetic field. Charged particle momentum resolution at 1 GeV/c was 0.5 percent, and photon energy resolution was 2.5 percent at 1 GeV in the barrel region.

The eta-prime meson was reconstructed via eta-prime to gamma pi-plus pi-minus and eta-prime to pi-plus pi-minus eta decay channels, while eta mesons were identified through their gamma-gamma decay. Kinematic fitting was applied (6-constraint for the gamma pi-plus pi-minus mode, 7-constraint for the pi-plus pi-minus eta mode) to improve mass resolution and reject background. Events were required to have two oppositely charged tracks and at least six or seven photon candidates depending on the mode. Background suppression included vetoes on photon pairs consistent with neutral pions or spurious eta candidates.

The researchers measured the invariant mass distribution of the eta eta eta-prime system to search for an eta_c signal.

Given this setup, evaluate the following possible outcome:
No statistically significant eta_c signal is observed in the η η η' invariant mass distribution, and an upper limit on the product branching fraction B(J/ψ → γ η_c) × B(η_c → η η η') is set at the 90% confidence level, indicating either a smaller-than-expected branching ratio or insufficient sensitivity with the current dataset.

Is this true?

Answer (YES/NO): NO